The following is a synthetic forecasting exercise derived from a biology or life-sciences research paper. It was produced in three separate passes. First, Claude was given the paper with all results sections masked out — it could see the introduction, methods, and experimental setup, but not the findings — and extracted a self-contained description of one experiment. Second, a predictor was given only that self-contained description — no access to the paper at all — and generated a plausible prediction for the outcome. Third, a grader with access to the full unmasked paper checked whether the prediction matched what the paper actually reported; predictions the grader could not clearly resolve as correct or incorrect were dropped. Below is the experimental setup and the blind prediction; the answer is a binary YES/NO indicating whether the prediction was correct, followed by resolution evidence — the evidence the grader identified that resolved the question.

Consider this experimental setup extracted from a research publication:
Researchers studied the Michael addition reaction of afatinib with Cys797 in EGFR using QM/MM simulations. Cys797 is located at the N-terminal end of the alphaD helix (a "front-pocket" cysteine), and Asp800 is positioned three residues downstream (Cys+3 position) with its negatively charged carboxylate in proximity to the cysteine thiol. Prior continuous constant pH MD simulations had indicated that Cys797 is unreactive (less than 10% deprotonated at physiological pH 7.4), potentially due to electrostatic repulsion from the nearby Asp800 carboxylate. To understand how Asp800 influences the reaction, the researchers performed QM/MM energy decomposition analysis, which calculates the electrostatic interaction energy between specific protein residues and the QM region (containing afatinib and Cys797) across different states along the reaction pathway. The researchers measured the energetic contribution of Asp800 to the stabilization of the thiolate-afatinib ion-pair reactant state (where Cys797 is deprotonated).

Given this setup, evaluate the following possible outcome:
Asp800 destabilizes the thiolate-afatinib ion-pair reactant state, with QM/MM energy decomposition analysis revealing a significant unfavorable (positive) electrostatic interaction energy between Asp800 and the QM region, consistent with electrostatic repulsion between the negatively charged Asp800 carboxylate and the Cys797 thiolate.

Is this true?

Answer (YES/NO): NO